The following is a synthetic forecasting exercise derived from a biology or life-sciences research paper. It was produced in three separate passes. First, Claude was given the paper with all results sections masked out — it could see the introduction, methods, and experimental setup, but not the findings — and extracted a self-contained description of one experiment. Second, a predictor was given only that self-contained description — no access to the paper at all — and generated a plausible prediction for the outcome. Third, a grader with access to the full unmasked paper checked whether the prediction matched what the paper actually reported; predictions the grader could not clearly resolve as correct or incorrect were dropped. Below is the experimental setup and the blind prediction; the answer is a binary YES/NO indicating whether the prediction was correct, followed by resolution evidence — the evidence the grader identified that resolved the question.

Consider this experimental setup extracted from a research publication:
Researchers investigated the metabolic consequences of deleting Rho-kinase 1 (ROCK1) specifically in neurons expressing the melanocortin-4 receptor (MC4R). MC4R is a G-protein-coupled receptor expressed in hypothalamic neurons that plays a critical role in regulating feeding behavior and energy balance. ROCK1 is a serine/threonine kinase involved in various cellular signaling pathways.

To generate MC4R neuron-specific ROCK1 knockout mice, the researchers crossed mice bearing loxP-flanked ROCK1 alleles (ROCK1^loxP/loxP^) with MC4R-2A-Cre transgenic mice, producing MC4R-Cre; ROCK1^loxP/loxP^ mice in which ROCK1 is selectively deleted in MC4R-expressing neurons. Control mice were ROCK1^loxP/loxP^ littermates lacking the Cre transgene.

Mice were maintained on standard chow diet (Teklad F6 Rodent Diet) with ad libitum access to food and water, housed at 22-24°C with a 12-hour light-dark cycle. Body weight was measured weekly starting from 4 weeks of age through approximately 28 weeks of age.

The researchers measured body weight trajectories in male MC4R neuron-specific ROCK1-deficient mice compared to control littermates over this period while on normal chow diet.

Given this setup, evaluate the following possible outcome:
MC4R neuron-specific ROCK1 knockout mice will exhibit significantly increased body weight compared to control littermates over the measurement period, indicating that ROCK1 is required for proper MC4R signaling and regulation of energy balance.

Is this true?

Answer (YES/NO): YES